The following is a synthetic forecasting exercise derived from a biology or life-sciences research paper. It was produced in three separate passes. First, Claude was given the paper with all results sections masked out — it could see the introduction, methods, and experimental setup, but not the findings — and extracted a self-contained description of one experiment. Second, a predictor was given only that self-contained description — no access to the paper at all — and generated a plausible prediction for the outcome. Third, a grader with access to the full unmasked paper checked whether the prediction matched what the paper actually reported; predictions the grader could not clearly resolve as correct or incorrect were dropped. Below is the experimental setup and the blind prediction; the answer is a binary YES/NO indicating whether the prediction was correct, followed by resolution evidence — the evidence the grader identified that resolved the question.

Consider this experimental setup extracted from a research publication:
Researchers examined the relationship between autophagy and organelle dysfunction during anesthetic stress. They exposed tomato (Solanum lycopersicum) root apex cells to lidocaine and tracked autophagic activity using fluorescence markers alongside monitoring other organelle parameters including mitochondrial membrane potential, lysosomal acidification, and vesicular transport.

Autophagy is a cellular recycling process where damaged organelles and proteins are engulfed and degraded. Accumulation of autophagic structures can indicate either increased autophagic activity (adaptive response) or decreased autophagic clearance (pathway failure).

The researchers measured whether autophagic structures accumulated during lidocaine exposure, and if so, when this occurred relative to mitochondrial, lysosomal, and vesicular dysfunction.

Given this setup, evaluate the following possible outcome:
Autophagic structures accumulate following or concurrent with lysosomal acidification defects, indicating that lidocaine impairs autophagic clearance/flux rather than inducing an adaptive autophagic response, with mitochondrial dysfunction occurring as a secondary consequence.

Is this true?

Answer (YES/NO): NO